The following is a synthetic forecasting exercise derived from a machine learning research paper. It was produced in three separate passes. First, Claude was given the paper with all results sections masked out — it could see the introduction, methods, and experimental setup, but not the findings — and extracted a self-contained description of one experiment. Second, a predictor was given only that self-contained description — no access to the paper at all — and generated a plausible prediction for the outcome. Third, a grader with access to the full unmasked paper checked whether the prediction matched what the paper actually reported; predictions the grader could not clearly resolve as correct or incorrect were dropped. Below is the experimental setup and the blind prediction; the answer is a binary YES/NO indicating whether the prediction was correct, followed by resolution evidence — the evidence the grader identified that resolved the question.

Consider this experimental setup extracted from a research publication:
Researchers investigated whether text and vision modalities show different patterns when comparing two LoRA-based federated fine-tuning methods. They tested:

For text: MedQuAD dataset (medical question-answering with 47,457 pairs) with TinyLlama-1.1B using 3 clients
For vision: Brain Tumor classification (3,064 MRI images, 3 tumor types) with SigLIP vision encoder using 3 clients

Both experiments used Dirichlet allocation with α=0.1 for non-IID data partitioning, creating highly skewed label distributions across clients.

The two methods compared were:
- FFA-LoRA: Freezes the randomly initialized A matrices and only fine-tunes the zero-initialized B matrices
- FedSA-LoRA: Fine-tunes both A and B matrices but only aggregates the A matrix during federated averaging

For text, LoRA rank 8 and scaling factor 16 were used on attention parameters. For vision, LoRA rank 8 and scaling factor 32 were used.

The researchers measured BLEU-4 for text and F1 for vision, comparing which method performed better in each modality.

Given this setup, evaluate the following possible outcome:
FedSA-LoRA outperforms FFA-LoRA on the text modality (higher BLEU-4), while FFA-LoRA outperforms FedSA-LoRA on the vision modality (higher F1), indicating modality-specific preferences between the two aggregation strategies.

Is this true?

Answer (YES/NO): NO